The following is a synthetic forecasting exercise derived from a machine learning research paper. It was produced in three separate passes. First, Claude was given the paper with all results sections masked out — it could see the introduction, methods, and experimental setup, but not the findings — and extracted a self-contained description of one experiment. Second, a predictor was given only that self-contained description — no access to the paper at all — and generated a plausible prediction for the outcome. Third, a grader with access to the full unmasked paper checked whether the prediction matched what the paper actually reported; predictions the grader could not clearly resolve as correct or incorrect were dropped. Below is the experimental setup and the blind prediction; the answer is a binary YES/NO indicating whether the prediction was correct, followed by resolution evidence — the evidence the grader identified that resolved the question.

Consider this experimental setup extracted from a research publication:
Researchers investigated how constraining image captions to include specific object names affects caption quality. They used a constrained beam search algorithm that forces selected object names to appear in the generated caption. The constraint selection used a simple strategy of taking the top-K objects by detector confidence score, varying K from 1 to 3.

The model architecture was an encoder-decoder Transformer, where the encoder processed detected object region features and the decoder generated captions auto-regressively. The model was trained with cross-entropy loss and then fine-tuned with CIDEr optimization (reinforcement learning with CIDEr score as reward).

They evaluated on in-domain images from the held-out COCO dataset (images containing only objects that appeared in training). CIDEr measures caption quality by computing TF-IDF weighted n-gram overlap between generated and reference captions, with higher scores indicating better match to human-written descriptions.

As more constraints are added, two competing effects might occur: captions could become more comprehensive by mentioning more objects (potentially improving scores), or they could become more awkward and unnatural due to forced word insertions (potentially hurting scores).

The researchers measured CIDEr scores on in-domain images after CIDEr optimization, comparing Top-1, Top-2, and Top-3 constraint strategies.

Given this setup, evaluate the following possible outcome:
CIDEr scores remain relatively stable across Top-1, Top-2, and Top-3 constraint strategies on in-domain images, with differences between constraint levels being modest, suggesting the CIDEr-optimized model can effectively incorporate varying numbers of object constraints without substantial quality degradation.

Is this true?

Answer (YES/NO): NO